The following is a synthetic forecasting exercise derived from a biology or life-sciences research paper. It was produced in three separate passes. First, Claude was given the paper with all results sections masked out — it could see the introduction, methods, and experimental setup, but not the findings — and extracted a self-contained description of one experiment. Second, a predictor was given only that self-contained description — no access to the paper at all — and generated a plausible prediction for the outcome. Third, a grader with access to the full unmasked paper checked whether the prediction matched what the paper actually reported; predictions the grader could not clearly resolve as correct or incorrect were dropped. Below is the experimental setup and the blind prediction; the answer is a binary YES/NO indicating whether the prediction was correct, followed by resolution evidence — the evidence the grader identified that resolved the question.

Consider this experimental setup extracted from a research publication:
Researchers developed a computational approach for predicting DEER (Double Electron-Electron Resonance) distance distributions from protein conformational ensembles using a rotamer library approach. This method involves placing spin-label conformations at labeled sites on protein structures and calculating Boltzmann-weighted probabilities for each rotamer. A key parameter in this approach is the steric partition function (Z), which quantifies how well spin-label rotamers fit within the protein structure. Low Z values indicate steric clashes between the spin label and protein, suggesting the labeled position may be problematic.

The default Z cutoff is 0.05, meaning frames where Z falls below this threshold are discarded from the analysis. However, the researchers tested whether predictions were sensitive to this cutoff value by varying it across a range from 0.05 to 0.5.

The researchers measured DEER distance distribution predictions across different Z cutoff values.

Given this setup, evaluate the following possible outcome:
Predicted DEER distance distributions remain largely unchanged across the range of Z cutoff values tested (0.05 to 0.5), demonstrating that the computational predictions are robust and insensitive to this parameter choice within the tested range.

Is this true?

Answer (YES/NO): YES